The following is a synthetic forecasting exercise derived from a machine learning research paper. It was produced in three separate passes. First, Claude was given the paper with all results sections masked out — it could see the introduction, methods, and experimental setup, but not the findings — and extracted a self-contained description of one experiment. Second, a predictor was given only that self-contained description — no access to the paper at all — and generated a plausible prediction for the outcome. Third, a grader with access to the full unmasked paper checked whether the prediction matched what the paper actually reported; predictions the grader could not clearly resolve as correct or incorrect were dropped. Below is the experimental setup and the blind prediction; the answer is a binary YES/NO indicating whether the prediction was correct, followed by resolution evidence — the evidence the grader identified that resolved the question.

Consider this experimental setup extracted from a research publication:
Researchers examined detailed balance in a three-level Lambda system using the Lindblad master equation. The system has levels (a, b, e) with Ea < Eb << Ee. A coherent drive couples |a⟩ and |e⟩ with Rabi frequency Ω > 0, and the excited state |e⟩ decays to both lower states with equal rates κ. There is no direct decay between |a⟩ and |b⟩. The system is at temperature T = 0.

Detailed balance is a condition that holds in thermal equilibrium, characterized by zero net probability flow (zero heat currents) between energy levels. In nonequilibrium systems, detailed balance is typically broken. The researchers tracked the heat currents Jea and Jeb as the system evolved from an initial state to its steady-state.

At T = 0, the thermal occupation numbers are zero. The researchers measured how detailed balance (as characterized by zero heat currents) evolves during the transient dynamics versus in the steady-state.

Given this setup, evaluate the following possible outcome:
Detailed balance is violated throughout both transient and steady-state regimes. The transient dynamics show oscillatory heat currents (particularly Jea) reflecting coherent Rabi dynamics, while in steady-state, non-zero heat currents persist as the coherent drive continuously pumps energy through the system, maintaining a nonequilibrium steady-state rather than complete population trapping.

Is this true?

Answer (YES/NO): NO